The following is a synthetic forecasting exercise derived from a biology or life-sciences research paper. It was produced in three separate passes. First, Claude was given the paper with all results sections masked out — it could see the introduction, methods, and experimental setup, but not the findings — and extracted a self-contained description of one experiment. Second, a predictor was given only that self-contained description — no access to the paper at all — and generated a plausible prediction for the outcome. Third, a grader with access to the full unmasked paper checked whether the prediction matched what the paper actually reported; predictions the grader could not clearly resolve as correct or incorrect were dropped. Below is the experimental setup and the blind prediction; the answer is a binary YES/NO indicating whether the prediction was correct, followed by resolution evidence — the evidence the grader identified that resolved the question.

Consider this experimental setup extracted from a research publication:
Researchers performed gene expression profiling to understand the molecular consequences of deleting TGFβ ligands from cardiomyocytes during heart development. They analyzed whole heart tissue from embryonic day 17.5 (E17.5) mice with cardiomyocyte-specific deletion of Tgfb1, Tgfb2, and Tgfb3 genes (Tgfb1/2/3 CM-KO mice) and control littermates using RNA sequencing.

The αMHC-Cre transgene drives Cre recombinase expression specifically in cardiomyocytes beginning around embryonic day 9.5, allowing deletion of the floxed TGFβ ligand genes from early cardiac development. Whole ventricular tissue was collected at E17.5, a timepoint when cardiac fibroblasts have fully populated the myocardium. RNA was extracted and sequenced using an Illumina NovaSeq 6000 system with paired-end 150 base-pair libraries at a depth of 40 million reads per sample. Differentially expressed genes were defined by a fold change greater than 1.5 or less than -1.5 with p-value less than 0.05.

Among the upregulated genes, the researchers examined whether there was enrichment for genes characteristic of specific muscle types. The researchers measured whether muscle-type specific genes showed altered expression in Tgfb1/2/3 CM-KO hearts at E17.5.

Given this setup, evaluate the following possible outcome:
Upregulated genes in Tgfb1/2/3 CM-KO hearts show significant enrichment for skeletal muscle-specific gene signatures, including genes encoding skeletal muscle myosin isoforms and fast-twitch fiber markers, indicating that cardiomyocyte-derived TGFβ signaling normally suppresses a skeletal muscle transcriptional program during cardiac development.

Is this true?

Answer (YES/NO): NO